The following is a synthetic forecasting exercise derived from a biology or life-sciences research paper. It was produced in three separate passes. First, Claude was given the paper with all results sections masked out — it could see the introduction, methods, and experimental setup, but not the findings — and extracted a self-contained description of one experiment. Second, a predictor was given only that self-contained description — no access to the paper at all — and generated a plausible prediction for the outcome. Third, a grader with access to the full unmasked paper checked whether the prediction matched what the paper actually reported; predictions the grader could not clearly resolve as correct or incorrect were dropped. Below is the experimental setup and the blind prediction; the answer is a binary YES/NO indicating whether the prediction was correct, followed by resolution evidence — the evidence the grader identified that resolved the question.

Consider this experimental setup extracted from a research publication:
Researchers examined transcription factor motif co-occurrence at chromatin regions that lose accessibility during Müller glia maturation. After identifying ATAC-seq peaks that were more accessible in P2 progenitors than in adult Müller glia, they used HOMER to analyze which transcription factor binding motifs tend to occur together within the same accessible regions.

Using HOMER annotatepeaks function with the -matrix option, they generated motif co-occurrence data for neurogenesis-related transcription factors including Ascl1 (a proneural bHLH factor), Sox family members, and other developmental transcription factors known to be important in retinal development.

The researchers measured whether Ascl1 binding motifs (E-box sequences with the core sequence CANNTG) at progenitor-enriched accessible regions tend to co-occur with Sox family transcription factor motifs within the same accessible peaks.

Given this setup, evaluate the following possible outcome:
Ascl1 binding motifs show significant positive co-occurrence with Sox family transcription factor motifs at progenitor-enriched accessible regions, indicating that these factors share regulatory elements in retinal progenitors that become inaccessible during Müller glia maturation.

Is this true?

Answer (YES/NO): NO